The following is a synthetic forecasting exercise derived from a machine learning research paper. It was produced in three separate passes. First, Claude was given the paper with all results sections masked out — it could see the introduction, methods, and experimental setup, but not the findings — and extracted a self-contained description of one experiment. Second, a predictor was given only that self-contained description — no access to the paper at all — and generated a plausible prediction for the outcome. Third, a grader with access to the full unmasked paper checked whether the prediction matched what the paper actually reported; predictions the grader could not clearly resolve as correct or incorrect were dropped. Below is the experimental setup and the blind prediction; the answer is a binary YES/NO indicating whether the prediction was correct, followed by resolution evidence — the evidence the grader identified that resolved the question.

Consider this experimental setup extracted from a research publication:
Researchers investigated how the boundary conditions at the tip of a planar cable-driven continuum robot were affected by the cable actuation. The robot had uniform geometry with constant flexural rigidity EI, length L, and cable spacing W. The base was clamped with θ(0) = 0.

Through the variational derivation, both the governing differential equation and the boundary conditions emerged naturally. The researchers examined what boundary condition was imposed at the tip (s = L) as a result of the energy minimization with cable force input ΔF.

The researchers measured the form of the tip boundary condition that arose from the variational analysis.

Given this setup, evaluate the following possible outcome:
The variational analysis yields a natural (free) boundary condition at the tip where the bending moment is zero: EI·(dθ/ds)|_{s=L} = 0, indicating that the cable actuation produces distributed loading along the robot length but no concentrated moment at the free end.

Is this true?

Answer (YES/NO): NO